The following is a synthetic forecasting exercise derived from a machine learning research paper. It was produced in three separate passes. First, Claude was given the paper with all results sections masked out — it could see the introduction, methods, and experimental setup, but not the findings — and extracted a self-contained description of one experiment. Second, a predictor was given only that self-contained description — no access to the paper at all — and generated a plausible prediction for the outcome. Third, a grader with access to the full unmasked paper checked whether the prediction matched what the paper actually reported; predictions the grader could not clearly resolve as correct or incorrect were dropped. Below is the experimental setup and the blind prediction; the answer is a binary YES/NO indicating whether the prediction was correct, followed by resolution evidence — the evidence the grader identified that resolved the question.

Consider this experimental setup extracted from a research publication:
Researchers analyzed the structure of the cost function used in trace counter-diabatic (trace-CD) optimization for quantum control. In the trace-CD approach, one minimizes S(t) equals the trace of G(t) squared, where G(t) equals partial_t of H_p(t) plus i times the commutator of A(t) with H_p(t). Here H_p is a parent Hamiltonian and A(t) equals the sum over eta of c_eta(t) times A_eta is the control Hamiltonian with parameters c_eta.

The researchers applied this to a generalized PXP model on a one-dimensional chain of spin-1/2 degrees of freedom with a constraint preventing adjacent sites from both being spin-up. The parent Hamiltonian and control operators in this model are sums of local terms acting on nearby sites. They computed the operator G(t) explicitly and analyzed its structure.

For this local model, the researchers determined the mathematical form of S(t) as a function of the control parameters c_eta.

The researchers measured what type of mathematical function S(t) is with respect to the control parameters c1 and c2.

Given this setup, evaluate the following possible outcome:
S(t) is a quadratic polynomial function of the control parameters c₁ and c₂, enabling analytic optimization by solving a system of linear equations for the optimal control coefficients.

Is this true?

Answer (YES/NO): YES